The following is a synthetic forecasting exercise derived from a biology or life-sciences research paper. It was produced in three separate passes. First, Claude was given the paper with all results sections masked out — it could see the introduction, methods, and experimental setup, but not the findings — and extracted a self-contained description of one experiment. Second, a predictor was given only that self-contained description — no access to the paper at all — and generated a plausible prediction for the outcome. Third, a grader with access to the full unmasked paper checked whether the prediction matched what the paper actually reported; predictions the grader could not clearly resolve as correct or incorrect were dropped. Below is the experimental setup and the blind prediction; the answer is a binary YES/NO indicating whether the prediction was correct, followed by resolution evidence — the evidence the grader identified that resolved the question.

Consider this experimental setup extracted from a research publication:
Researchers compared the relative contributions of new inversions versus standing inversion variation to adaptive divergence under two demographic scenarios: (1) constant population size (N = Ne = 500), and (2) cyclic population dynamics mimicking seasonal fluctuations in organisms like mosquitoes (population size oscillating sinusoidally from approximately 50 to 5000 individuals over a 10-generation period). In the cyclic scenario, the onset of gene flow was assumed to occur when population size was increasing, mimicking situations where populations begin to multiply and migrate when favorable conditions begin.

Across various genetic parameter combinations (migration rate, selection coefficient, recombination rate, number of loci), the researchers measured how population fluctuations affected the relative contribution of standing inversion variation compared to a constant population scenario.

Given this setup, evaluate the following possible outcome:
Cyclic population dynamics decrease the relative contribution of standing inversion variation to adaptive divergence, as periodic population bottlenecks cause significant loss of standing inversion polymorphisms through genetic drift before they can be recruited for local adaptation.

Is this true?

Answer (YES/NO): NO